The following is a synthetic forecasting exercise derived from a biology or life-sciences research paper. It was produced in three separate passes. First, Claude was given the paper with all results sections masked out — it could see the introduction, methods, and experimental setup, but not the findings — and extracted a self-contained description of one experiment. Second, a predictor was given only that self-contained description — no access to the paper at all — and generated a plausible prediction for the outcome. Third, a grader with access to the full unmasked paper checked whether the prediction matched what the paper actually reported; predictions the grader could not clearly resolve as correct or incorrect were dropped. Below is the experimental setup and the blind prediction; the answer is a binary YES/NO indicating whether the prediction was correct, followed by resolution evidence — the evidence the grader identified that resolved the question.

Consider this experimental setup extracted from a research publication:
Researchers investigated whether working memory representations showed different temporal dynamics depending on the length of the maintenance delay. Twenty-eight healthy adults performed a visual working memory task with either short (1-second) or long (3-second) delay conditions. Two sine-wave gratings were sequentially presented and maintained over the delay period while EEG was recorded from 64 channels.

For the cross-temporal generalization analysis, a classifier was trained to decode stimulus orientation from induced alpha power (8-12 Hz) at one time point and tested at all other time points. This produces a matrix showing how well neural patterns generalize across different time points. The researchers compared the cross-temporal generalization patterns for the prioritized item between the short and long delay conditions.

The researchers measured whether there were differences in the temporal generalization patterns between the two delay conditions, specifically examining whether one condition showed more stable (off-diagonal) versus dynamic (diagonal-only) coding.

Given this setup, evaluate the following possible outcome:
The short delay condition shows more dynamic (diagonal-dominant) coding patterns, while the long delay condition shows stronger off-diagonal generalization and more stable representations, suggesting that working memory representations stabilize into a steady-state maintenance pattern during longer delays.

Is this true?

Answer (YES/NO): YES